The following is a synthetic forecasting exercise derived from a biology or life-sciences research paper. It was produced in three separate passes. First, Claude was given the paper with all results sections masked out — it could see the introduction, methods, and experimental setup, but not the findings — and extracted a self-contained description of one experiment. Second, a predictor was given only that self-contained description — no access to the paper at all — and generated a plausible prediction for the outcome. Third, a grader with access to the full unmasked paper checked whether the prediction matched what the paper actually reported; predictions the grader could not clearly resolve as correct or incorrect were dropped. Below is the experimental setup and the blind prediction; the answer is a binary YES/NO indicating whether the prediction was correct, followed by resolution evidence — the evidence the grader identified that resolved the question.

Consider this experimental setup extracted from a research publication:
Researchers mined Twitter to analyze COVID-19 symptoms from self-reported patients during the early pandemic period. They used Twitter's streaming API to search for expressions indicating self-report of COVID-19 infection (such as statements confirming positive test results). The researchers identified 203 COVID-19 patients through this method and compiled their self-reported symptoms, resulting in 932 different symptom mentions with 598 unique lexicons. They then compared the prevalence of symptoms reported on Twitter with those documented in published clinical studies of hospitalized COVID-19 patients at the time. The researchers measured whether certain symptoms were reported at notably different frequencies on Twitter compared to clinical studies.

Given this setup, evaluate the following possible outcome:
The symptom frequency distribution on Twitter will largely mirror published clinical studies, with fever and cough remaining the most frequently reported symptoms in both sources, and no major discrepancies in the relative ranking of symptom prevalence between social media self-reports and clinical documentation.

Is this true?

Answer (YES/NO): NO